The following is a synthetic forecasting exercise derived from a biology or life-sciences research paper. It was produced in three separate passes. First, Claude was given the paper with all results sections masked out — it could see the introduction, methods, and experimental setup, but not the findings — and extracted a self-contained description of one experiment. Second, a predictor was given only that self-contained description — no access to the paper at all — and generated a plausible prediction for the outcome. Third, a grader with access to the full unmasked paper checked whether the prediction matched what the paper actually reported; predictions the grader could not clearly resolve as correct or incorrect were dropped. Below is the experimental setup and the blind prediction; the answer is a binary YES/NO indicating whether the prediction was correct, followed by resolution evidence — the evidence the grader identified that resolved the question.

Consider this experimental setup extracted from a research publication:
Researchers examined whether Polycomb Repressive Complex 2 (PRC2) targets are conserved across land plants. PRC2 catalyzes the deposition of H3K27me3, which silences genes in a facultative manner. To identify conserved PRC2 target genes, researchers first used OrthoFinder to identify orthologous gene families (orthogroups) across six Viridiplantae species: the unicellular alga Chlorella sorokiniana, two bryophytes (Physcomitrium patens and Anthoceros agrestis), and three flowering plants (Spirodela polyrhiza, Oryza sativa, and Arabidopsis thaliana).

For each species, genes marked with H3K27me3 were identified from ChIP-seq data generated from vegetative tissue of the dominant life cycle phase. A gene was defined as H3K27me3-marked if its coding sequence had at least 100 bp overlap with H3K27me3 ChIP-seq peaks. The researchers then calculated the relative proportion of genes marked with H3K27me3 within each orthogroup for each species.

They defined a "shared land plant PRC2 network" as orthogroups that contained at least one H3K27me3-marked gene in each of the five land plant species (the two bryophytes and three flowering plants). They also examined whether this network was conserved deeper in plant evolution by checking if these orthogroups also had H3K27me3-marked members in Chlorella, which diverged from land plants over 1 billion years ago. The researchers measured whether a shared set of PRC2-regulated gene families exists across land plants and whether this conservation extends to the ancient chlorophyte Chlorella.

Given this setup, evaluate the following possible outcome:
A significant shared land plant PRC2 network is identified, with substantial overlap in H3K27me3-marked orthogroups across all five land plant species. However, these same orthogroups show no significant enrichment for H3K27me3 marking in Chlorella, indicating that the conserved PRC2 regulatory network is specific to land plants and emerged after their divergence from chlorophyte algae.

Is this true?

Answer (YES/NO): NO